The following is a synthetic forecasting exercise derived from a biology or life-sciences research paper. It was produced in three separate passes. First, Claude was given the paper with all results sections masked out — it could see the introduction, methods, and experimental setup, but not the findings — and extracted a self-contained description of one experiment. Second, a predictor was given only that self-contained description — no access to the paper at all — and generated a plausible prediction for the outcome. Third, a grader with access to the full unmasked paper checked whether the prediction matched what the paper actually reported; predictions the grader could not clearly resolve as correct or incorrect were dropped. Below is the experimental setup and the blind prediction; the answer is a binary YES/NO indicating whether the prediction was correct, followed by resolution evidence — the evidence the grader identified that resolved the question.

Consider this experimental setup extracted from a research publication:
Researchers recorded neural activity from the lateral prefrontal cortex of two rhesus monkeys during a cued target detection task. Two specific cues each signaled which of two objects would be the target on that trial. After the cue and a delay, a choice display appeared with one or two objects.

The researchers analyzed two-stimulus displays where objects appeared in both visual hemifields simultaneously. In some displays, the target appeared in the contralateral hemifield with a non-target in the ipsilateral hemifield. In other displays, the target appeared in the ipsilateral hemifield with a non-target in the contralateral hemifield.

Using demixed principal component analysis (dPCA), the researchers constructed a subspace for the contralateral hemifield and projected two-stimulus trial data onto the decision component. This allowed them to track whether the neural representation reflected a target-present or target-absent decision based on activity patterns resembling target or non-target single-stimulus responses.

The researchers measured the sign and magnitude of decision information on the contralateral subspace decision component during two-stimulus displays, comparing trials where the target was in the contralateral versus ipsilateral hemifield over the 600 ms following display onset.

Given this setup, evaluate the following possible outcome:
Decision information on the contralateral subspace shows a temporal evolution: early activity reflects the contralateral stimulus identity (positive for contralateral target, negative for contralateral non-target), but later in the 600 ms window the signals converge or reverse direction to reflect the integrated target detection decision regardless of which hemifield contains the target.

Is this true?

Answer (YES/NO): NO